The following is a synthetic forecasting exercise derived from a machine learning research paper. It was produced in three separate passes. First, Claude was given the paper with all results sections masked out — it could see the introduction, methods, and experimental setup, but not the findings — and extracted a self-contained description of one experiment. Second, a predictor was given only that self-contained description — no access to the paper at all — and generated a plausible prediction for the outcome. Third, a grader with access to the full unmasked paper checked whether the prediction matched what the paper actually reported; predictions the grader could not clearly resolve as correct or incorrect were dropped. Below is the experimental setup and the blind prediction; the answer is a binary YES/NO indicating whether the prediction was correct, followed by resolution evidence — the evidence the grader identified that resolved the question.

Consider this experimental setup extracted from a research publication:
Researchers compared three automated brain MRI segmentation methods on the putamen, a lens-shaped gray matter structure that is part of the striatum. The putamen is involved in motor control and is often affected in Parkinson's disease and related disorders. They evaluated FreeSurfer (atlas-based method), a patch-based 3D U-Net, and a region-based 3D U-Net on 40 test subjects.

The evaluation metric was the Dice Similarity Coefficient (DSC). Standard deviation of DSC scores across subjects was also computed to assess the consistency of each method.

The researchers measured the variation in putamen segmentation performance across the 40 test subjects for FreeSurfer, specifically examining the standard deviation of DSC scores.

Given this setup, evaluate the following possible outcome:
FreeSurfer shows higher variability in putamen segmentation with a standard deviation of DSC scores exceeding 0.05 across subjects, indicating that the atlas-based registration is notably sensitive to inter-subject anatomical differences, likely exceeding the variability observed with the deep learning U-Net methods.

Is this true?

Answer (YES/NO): YES